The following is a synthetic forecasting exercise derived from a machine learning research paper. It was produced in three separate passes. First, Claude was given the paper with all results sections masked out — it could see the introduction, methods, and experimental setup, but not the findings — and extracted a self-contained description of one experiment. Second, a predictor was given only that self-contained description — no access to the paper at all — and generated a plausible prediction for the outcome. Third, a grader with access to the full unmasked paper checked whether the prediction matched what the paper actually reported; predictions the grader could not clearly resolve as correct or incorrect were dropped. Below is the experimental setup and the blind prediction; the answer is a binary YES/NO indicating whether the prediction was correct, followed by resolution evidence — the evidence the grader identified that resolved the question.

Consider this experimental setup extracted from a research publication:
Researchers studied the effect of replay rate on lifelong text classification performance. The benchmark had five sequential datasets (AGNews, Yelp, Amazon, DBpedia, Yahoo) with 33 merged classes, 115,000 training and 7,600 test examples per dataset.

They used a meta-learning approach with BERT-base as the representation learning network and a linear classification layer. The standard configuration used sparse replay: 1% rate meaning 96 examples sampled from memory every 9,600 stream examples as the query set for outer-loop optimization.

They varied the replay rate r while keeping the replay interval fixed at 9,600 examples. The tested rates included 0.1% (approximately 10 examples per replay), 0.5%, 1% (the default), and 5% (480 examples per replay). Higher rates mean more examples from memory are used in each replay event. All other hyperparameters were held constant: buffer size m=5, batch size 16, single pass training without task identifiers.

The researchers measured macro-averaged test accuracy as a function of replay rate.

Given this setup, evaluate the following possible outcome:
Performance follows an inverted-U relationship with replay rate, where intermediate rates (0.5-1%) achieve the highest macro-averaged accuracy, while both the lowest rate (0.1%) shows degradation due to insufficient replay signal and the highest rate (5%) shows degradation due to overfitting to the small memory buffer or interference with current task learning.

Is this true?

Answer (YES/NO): NO